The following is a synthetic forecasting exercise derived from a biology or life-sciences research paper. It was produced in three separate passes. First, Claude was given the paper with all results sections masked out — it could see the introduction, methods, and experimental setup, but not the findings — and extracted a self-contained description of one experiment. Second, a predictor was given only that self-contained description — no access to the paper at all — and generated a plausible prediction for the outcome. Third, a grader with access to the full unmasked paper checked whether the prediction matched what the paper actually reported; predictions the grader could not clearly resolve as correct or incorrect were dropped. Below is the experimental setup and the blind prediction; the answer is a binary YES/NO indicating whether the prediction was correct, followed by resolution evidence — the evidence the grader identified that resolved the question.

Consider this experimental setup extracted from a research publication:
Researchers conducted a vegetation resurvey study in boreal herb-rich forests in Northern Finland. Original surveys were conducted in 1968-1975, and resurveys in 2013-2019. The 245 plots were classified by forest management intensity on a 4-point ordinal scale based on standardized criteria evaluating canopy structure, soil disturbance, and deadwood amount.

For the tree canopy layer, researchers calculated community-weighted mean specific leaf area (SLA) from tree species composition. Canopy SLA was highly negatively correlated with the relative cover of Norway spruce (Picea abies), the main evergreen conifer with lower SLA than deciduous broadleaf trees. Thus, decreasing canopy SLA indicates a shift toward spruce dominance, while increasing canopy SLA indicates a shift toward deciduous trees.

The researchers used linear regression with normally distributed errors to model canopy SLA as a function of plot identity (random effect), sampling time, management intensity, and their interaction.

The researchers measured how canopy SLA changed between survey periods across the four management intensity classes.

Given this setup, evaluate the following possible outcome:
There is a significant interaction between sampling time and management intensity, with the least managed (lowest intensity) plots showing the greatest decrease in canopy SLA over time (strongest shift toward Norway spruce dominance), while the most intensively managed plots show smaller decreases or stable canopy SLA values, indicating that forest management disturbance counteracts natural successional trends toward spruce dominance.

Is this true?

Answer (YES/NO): NO